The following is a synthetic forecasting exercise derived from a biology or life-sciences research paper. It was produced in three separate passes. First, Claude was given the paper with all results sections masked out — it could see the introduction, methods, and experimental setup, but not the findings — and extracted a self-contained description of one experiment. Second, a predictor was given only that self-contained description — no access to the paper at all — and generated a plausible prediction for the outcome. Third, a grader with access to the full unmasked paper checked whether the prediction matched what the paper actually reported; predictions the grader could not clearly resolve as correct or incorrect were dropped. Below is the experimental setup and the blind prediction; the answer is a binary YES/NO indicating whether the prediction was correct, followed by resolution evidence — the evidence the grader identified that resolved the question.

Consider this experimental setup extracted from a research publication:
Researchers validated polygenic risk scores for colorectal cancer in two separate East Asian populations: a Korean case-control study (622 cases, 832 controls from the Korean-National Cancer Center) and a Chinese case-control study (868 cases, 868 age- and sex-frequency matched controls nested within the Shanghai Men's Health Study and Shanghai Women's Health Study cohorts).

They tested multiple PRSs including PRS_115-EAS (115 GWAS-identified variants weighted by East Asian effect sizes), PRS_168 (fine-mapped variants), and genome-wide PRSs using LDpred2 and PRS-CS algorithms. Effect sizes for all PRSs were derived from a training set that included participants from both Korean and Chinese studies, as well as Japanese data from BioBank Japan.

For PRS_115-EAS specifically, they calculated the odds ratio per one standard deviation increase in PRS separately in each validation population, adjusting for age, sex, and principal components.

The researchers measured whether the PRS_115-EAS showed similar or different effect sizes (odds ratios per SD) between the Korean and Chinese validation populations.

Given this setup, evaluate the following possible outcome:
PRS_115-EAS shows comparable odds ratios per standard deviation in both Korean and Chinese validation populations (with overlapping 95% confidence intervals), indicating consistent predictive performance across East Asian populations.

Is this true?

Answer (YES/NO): NO